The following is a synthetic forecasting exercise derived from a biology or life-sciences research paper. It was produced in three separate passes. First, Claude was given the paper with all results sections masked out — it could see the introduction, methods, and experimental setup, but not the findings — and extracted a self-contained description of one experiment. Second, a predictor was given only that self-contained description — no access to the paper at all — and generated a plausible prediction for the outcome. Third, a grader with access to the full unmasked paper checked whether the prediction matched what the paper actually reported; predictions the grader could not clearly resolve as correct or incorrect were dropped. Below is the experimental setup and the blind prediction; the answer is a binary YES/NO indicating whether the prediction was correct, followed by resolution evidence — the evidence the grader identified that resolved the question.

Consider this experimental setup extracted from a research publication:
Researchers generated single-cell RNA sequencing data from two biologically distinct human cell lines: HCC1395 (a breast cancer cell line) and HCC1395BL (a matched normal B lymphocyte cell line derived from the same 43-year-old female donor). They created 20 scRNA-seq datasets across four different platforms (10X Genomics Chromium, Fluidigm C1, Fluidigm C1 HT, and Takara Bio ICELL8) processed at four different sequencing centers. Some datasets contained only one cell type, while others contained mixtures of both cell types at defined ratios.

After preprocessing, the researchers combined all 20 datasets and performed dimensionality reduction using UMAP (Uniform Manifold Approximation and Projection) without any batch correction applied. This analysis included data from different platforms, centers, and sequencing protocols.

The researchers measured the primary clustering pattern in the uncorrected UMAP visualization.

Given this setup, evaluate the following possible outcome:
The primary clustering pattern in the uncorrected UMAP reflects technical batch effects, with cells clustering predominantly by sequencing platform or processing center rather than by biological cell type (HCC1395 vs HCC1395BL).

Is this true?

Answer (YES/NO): YES